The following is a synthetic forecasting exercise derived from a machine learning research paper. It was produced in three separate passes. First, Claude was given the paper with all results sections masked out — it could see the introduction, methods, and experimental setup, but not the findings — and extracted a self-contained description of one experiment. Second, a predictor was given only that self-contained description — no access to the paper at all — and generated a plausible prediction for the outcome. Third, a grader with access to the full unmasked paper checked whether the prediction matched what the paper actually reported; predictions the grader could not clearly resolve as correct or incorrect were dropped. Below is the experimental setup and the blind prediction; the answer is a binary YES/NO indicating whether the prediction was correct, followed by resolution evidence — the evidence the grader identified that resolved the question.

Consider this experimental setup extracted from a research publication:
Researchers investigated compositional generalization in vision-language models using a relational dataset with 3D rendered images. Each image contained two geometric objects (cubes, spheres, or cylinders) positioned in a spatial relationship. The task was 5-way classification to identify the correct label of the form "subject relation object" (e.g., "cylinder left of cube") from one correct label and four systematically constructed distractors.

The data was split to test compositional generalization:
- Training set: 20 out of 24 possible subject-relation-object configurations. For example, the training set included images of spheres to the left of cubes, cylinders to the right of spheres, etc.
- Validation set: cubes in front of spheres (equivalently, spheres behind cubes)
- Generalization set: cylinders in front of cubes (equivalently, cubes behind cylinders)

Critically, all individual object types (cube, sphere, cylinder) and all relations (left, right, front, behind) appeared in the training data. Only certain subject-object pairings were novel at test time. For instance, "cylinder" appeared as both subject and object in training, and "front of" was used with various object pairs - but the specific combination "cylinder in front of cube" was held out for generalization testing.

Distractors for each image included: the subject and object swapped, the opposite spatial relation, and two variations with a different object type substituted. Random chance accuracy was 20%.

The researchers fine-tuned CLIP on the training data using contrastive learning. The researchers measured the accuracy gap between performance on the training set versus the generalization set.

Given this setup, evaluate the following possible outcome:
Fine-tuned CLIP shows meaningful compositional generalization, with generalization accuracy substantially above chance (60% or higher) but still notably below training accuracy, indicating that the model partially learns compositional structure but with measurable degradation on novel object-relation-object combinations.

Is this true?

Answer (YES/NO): NO